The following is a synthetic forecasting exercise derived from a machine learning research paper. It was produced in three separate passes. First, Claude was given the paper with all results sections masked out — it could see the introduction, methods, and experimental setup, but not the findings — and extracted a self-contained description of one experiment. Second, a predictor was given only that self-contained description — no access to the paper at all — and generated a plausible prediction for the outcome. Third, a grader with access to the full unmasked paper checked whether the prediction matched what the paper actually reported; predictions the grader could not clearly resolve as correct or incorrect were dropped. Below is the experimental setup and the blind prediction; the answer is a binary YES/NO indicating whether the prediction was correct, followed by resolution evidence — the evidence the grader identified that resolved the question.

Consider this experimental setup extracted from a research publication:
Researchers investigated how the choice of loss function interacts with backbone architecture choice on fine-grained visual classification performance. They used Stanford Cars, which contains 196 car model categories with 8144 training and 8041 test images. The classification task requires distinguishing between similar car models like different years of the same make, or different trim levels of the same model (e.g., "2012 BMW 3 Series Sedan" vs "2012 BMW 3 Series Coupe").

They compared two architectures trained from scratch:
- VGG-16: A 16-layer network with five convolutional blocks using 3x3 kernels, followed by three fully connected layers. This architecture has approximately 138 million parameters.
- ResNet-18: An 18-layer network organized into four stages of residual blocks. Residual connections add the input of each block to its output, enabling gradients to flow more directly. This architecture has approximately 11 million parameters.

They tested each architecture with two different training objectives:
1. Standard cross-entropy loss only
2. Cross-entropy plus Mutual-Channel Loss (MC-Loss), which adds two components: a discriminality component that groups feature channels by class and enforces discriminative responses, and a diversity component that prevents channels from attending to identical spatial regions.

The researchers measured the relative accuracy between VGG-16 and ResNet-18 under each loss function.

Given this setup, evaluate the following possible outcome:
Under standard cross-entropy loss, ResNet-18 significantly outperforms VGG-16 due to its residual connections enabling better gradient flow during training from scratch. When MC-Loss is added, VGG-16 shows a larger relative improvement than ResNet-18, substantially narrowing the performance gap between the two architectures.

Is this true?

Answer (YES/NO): NO